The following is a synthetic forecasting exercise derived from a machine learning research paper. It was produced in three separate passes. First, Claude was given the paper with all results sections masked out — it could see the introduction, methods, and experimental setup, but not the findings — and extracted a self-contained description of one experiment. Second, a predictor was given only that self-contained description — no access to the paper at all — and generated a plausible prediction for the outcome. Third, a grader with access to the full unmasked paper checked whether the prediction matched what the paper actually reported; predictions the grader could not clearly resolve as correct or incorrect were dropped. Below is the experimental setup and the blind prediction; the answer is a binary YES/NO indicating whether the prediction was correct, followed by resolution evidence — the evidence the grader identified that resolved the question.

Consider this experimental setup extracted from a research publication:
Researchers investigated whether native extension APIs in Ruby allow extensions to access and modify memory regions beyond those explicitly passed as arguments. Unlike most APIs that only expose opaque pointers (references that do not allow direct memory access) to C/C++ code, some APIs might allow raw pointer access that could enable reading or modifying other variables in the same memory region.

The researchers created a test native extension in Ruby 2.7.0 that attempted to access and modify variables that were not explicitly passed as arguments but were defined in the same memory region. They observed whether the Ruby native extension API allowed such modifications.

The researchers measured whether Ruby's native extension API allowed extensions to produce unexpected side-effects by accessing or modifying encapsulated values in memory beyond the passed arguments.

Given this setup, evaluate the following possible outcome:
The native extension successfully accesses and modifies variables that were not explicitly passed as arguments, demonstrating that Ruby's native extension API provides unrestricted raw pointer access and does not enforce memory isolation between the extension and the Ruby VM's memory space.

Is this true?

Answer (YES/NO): YES